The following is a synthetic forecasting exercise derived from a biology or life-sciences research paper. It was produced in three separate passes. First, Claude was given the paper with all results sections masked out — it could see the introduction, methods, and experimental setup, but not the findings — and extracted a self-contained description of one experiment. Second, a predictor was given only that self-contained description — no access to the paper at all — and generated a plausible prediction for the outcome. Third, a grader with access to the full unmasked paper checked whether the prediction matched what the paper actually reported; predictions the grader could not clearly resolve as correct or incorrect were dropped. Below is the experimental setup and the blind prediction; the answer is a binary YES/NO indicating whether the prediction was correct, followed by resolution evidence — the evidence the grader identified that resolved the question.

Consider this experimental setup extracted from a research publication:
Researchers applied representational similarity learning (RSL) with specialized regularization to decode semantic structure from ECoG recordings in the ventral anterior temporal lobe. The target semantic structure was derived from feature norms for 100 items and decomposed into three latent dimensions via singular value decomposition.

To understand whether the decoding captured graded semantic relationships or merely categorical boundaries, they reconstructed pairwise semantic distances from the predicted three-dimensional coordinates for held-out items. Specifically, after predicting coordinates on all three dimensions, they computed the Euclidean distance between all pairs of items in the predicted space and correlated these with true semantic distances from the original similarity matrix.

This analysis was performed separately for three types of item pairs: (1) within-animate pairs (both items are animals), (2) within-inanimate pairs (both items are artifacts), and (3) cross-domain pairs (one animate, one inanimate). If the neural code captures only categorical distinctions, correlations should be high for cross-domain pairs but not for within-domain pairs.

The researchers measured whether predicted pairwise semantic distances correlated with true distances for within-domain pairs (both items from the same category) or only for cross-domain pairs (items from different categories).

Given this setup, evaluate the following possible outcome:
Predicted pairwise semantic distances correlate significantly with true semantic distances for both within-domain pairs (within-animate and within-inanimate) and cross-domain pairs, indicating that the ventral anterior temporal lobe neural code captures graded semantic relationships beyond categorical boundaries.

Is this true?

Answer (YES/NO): YES